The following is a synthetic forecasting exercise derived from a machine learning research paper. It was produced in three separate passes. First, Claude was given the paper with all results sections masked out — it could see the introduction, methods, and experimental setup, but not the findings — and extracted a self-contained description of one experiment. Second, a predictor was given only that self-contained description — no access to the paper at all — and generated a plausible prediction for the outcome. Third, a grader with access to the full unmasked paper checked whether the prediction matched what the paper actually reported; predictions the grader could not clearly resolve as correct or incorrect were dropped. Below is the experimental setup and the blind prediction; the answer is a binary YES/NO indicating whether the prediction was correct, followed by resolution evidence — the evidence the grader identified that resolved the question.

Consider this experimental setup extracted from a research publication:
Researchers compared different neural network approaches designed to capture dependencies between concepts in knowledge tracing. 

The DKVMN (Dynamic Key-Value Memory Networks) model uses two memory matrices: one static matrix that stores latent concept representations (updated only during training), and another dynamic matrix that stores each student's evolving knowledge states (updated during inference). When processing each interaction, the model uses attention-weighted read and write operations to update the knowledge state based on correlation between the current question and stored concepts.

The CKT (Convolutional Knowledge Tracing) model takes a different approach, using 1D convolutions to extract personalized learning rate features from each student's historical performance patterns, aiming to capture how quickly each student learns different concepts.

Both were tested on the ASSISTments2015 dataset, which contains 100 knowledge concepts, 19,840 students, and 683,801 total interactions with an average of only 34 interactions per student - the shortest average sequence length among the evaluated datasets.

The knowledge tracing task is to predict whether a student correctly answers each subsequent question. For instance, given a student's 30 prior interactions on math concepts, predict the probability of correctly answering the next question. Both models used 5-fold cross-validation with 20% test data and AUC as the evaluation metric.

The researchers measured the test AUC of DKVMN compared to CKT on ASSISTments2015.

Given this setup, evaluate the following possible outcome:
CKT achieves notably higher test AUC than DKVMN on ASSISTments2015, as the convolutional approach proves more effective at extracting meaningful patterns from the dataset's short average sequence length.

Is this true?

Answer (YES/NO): YES